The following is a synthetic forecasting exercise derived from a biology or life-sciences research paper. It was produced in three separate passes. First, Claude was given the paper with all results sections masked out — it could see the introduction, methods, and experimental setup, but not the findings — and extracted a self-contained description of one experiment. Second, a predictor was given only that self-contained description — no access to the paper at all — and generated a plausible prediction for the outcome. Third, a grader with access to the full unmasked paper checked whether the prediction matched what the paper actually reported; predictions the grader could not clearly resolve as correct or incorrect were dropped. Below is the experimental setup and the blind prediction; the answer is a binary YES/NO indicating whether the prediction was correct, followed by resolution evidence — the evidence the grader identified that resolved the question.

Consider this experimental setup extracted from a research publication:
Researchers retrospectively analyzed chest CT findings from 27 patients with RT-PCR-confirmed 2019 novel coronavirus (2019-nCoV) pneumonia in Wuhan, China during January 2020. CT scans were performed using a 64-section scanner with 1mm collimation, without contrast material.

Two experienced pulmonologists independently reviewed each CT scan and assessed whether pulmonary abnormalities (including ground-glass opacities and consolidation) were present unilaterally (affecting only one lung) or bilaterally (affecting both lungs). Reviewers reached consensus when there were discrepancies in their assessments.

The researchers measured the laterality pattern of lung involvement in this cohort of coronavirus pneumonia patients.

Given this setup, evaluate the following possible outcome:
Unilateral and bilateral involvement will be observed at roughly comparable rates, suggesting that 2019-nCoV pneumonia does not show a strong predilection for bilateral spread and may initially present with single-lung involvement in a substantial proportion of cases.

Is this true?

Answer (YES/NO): NO